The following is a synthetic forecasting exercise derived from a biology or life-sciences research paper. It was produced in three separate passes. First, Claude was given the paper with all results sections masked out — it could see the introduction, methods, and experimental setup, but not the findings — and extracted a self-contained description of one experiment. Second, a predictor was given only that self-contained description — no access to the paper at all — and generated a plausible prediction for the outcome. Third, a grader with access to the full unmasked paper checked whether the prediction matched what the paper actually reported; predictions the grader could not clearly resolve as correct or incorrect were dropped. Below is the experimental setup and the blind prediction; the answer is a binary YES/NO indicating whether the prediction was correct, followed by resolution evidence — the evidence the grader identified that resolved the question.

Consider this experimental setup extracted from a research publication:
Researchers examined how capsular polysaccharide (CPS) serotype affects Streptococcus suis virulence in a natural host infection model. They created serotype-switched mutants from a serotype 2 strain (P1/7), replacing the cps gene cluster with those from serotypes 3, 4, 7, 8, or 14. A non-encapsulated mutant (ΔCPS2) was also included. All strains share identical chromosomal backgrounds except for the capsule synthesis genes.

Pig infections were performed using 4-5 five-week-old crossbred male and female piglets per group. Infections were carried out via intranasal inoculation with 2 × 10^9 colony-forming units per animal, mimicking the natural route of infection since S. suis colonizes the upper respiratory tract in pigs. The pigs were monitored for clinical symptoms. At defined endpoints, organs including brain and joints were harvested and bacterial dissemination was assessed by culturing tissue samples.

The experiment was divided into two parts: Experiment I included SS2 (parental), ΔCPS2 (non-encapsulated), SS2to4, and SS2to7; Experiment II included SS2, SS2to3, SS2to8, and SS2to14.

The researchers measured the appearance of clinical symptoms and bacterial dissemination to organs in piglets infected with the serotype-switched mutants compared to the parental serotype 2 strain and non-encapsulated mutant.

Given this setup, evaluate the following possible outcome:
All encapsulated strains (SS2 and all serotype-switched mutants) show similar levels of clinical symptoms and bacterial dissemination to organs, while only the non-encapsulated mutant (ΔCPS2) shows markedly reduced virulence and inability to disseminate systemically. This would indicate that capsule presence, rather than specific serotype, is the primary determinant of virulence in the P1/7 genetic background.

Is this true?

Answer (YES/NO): NO